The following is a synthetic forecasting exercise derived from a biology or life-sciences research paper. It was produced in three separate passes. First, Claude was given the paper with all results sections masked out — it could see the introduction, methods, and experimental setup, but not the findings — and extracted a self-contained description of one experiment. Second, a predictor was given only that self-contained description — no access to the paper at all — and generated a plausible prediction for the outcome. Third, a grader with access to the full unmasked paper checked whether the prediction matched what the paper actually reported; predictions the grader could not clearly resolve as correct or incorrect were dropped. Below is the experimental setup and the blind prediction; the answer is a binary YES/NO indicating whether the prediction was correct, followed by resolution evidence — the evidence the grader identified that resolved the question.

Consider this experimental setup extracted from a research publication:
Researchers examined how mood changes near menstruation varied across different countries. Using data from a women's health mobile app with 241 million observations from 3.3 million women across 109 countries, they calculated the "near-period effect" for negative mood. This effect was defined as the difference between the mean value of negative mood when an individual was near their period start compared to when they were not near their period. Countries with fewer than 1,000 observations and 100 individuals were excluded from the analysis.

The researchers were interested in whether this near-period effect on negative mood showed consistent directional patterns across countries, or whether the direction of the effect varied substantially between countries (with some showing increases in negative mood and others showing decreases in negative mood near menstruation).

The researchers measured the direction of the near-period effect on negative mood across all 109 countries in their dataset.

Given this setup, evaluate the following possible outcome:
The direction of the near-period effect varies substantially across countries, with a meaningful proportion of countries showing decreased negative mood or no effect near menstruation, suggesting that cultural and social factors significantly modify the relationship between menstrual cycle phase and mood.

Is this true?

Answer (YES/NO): NO